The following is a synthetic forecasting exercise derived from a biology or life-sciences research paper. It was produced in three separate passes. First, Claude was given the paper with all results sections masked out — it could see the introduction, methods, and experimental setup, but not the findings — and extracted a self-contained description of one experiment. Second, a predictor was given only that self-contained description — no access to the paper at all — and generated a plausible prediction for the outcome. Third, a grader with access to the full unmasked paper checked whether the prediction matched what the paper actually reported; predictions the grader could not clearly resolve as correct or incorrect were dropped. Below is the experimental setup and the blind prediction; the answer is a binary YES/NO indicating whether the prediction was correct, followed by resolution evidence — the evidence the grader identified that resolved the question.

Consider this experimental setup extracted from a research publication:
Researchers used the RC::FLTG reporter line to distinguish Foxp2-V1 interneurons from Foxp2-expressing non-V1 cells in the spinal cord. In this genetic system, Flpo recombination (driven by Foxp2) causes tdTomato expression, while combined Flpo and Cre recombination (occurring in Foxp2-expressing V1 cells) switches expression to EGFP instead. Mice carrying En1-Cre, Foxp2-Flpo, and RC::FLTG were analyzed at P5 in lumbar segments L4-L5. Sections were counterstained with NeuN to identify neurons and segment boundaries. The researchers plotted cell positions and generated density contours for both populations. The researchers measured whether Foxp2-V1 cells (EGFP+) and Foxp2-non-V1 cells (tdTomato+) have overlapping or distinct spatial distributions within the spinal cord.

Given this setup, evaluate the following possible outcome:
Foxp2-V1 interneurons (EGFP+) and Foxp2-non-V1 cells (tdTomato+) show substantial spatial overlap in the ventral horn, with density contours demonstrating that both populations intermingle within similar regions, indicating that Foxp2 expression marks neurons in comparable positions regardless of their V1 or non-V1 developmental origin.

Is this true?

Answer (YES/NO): NO